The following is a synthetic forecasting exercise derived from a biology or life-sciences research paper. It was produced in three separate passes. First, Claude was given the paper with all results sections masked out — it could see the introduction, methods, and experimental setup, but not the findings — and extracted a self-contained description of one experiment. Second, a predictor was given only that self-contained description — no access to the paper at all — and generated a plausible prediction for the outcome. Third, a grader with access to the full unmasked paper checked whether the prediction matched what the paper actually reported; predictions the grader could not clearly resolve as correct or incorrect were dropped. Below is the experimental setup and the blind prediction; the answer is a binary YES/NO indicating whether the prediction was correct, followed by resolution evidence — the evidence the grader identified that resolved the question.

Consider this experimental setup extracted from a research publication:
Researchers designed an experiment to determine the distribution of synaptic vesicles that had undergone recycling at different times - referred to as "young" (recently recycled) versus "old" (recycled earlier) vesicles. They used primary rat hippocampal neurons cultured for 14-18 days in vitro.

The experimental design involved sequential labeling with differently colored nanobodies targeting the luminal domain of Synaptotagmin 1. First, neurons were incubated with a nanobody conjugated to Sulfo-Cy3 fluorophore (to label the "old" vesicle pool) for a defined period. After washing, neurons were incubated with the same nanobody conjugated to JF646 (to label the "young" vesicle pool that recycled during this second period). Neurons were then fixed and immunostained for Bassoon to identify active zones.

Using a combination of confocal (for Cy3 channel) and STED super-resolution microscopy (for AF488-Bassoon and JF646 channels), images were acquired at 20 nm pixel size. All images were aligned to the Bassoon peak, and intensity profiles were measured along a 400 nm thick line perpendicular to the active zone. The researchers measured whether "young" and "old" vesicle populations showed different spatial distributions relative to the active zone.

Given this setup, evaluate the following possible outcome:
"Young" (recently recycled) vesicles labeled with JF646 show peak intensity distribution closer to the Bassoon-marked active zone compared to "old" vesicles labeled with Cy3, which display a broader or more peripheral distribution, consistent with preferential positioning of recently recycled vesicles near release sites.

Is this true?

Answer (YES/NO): YES